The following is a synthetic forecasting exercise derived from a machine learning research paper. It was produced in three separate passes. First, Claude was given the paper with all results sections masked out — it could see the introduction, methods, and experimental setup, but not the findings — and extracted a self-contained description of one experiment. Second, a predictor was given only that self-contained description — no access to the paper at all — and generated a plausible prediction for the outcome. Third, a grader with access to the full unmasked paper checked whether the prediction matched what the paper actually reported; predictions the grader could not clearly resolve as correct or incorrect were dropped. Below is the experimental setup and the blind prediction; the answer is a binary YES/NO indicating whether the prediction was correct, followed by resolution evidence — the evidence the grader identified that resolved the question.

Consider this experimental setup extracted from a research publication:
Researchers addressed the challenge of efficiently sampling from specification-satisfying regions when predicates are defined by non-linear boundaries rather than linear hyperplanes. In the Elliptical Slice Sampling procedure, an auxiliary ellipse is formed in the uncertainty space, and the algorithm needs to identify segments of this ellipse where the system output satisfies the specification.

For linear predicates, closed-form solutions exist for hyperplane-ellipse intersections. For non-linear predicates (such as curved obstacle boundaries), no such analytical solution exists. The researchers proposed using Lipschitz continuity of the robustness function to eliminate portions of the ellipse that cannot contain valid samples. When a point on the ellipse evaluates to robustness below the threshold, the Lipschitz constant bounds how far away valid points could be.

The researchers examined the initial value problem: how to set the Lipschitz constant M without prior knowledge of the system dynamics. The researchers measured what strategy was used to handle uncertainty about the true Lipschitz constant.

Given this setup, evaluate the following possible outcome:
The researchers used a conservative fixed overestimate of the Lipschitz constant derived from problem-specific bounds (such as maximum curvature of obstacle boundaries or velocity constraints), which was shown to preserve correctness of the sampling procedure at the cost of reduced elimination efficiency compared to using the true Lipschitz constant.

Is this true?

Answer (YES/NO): NO